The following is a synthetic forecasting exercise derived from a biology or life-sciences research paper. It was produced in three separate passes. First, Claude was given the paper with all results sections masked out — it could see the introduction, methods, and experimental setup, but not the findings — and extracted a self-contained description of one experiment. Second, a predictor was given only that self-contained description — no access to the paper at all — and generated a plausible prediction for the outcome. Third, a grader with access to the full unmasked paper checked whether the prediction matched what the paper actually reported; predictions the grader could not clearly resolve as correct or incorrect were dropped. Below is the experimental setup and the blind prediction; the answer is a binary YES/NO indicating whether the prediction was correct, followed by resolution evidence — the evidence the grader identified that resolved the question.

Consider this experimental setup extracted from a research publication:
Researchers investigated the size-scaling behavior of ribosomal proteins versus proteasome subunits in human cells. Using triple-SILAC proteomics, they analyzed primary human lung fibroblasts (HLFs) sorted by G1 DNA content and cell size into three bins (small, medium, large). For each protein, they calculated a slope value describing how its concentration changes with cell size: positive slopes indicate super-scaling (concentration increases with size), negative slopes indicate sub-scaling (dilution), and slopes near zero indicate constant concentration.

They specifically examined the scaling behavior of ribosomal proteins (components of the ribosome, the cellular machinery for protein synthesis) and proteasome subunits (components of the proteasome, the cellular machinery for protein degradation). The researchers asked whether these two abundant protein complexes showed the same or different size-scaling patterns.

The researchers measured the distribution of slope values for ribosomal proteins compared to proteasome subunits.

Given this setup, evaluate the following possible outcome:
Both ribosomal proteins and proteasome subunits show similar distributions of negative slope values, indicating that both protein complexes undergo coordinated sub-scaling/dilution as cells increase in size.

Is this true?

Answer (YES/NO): NO